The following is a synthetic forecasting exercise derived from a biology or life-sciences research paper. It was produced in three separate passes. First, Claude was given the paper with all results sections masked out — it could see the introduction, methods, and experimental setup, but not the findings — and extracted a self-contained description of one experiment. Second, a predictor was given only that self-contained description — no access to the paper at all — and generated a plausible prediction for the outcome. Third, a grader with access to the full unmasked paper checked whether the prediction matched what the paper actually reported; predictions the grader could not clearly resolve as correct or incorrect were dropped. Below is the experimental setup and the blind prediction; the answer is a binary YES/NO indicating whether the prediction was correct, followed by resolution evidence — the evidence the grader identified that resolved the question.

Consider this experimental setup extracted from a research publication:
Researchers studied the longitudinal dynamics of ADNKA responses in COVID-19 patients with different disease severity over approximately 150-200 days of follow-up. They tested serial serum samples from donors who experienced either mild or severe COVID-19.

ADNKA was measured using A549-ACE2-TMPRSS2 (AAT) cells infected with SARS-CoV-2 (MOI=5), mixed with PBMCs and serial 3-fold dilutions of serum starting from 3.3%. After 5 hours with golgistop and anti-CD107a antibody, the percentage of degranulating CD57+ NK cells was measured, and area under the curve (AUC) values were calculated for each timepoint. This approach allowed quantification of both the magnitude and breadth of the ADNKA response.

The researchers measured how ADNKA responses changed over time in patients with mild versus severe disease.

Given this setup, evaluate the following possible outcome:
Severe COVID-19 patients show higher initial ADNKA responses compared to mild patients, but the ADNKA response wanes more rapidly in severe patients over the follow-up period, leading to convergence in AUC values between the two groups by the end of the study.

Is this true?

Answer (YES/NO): NO